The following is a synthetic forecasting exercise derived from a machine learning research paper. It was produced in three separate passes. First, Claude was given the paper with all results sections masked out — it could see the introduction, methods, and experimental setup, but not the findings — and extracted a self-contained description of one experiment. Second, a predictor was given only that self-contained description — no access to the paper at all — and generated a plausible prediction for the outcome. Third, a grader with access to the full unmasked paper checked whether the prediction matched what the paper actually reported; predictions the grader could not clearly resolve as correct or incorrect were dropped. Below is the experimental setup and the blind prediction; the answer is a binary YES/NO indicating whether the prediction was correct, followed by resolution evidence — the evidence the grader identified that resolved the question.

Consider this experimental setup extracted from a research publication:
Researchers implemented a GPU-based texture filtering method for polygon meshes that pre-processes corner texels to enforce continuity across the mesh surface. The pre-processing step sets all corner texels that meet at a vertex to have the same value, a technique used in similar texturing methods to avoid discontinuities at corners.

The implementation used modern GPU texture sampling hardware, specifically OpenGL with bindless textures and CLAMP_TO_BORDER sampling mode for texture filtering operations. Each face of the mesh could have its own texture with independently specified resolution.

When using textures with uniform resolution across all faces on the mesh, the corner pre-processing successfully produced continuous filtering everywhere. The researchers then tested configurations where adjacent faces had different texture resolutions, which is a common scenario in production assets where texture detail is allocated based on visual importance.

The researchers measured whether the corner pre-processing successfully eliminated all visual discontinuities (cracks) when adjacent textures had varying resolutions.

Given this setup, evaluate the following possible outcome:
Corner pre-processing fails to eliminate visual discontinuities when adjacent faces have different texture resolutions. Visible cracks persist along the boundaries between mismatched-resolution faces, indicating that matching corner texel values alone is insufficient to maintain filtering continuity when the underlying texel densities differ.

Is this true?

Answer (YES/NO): NO